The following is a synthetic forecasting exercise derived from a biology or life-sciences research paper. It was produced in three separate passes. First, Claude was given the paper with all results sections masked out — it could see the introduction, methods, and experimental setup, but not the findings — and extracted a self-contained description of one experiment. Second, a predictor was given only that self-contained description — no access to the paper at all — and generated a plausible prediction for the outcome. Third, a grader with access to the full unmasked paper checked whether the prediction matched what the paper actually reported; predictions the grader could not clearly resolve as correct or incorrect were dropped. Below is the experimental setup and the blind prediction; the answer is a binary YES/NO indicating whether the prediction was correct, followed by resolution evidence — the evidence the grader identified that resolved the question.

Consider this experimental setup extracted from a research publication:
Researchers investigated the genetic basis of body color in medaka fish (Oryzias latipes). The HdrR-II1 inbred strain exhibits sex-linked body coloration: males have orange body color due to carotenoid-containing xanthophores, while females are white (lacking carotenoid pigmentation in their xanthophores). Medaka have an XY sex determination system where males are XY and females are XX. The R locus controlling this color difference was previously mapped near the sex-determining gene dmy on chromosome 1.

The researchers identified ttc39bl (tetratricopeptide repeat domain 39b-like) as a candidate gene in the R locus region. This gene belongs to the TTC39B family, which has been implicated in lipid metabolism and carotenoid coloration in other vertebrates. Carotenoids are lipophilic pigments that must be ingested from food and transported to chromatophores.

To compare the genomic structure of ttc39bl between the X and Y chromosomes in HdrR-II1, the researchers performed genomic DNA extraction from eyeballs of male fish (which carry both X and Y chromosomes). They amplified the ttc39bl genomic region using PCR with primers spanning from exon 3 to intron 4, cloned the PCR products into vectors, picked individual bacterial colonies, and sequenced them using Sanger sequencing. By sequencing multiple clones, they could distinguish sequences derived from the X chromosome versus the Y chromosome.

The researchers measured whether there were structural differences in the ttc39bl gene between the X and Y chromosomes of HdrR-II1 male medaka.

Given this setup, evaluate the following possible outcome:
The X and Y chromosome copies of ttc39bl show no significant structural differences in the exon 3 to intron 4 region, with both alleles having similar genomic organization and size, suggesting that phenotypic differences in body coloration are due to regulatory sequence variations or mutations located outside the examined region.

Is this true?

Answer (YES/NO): NO